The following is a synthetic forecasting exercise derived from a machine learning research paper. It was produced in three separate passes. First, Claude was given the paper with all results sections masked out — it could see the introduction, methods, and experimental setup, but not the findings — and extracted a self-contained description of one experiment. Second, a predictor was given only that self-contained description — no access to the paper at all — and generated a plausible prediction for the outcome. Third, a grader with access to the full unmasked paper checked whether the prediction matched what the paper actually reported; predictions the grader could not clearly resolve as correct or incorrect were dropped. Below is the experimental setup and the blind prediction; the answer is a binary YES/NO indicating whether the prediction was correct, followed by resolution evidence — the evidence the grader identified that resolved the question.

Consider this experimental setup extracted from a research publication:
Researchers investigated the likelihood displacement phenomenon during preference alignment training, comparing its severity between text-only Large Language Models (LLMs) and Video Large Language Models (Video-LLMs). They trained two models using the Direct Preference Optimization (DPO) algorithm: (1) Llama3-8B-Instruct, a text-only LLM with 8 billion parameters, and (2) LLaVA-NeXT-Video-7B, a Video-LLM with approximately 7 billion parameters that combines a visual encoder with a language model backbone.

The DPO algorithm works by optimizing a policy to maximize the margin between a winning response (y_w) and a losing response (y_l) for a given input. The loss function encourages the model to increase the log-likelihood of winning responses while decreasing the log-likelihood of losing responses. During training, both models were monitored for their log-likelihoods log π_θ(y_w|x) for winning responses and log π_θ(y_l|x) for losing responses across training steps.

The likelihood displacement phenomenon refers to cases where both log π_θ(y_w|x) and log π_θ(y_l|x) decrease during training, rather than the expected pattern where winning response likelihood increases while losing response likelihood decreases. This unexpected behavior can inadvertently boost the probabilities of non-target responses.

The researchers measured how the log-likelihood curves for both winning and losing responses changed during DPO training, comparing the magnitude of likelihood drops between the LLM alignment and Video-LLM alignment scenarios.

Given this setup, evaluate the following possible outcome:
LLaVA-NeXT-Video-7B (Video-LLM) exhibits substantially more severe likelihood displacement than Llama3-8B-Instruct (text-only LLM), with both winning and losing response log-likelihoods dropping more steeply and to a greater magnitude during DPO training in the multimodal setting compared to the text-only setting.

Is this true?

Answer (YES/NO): YES